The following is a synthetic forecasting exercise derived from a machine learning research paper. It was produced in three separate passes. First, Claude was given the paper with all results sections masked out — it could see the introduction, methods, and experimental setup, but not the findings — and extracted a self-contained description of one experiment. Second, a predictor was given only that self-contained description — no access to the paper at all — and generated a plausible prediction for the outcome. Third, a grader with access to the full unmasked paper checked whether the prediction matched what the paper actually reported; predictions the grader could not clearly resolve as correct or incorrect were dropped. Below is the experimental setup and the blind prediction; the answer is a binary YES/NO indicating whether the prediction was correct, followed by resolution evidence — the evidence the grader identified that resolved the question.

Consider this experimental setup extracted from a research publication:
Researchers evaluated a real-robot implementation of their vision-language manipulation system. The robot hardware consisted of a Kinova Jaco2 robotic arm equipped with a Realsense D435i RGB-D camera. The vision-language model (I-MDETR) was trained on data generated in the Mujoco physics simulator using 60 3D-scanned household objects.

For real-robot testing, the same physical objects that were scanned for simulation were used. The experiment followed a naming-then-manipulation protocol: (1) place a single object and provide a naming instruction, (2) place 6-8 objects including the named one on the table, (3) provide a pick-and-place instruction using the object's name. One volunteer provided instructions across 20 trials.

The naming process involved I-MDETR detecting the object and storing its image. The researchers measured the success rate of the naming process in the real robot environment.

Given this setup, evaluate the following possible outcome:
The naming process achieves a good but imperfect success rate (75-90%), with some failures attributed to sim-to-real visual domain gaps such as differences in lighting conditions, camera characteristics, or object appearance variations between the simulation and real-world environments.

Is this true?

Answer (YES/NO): NO